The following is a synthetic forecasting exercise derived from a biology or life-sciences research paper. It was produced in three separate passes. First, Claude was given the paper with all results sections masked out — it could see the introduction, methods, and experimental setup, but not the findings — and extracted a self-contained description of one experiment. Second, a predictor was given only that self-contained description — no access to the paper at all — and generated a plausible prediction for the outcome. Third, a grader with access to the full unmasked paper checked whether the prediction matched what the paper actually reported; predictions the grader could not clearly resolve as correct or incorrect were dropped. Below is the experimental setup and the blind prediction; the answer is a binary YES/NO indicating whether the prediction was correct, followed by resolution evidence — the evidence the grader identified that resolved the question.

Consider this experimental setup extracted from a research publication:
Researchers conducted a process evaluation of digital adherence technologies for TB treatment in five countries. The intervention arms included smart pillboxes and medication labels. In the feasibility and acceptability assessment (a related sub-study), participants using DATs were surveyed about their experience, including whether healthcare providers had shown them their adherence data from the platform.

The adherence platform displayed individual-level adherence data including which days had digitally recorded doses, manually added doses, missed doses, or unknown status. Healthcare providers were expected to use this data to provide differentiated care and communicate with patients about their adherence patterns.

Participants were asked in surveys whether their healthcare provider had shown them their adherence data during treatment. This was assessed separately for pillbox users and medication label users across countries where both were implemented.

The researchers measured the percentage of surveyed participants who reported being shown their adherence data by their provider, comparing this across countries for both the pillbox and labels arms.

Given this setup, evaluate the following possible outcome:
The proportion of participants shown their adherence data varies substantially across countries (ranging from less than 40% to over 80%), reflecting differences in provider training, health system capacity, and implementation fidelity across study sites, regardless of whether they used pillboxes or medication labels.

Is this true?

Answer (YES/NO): NO